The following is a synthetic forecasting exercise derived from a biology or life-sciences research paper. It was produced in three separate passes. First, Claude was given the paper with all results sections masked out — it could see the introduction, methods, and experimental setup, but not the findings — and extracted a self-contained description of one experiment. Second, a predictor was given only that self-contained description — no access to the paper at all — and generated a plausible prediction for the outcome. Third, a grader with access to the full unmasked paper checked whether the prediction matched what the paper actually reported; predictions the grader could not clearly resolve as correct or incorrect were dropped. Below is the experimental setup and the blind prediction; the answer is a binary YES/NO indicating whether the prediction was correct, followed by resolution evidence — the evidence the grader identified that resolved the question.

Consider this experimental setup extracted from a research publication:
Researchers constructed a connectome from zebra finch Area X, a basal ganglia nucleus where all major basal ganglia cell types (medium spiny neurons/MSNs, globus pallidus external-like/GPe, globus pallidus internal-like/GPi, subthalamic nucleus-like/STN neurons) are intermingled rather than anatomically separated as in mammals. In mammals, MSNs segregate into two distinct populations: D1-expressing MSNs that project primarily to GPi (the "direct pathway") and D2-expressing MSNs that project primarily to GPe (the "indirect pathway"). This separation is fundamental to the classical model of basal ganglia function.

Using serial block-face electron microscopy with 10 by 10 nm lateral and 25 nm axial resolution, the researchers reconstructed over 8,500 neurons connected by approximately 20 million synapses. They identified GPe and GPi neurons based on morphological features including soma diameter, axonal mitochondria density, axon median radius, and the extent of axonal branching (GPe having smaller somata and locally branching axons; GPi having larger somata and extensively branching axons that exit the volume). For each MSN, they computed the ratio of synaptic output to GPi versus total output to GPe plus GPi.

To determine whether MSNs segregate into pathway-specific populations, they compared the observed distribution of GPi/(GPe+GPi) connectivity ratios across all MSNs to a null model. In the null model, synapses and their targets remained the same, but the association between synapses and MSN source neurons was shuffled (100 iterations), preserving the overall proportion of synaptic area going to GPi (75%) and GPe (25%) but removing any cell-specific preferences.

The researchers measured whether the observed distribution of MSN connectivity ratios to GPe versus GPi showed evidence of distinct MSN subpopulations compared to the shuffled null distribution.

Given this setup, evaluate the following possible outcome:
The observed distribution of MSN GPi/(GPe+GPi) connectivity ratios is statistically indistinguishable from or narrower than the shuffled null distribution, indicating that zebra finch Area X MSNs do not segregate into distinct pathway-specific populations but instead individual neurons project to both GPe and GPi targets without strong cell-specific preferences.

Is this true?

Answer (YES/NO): NO